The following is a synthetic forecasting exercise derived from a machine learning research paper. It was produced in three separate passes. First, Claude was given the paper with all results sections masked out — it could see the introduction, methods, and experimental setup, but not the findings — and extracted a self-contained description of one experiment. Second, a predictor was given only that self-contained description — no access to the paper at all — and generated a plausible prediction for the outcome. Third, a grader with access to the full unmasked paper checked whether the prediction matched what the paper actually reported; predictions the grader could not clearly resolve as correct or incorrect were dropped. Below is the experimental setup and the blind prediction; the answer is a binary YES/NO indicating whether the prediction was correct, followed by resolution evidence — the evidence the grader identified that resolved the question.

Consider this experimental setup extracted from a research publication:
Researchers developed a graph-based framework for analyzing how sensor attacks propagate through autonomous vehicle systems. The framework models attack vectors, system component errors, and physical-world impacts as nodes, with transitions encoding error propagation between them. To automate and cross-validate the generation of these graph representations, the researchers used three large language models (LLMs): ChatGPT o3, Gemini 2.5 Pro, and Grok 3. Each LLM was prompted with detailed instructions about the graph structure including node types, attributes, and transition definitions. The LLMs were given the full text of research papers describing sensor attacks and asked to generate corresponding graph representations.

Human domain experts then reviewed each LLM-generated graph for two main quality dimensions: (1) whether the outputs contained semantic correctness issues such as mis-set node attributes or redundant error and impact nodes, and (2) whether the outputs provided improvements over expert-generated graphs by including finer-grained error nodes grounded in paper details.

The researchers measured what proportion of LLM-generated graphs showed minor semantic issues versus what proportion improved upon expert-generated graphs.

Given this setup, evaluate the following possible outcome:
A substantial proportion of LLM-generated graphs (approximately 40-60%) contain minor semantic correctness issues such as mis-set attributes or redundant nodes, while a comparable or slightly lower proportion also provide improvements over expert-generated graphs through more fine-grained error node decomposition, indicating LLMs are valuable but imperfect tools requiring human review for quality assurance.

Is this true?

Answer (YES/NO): NO